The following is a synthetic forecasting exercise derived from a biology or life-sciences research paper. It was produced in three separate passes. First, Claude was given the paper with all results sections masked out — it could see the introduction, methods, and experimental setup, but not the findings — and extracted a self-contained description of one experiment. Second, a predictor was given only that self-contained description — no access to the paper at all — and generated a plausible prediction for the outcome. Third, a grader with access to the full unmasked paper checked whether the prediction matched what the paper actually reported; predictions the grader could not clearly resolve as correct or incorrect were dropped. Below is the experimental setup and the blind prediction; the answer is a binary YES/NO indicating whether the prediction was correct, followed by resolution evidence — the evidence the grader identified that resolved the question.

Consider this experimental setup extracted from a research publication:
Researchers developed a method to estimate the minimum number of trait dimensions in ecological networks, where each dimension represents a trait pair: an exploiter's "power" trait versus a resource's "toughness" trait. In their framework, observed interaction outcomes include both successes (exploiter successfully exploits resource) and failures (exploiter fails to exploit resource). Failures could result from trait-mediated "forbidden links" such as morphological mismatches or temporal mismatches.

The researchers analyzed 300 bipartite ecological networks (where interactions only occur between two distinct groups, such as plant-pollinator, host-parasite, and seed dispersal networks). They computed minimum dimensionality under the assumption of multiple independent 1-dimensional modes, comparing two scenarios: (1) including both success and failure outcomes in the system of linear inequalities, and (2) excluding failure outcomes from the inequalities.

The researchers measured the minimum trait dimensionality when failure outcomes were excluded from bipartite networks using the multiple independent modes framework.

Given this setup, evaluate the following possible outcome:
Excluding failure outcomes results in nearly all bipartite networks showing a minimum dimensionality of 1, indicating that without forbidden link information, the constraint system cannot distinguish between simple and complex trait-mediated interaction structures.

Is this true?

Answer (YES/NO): NO